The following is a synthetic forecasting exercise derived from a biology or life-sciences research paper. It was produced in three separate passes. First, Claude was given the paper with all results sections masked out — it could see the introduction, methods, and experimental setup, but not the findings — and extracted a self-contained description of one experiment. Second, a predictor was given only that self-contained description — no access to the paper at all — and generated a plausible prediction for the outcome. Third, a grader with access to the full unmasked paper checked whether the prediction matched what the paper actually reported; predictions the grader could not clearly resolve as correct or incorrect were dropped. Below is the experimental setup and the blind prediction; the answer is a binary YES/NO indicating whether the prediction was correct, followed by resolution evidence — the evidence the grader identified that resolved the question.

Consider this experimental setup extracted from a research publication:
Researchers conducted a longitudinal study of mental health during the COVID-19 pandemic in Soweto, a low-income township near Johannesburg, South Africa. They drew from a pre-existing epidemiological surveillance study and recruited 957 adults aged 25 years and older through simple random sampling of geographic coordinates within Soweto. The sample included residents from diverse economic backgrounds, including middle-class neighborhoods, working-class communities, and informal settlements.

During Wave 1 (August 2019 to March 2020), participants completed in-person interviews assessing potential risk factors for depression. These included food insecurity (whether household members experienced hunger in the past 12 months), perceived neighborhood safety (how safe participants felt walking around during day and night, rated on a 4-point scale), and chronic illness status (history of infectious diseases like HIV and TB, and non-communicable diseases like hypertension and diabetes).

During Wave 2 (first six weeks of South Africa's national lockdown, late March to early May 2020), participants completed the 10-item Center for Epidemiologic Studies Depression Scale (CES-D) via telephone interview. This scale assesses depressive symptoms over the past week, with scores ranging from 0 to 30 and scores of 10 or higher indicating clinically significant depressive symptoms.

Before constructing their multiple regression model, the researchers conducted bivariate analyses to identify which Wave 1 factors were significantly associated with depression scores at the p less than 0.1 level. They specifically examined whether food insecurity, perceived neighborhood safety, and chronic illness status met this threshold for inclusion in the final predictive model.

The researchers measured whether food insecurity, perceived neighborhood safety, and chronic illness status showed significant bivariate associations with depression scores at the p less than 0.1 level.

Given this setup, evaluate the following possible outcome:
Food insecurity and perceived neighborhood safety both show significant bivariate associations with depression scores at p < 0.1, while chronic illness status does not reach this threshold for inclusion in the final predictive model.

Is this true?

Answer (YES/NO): NO